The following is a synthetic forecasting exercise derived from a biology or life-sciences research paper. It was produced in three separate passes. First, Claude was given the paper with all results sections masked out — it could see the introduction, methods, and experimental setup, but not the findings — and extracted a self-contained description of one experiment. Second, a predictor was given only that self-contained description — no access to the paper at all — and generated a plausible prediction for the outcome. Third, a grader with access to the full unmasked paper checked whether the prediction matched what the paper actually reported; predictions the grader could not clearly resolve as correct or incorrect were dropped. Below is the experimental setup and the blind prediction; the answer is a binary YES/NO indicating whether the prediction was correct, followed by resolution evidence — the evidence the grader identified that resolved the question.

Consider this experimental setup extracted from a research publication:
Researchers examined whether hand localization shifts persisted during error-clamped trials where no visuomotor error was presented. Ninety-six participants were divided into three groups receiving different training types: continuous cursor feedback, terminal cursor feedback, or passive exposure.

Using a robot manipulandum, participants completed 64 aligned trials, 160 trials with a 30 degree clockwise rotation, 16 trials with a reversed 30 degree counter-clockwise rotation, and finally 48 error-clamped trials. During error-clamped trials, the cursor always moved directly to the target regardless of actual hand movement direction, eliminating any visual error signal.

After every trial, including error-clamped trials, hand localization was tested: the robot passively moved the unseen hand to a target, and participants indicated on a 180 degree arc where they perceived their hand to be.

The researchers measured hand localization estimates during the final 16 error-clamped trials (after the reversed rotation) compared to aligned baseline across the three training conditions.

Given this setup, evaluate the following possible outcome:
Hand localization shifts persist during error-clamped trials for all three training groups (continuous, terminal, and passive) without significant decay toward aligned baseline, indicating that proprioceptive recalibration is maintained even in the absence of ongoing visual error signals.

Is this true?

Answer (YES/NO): YES